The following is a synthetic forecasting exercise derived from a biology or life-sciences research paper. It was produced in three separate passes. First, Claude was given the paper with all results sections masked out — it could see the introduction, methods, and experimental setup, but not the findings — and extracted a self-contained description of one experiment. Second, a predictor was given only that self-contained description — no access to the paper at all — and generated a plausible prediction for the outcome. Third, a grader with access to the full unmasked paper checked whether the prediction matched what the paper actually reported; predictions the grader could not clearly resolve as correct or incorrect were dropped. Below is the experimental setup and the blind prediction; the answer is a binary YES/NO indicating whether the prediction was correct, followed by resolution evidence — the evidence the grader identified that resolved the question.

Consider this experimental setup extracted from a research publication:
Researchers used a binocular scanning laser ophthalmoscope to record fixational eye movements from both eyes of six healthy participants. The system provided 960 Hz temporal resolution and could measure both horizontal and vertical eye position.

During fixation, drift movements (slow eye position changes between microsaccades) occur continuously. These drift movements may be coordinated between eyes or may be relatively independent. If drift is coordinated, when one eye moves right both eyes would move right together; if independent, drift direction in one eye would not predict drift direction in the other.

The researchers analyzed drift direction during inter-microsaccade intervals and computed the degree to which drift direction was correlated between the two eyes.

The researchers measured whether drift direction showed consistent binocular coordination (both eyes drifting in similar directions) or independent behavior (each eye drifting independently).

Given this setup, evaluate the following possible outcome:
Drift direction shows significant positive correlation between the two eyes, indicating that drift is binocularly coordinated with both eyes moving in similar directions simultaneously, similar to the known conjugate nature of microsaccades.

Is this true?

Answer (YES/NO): NO